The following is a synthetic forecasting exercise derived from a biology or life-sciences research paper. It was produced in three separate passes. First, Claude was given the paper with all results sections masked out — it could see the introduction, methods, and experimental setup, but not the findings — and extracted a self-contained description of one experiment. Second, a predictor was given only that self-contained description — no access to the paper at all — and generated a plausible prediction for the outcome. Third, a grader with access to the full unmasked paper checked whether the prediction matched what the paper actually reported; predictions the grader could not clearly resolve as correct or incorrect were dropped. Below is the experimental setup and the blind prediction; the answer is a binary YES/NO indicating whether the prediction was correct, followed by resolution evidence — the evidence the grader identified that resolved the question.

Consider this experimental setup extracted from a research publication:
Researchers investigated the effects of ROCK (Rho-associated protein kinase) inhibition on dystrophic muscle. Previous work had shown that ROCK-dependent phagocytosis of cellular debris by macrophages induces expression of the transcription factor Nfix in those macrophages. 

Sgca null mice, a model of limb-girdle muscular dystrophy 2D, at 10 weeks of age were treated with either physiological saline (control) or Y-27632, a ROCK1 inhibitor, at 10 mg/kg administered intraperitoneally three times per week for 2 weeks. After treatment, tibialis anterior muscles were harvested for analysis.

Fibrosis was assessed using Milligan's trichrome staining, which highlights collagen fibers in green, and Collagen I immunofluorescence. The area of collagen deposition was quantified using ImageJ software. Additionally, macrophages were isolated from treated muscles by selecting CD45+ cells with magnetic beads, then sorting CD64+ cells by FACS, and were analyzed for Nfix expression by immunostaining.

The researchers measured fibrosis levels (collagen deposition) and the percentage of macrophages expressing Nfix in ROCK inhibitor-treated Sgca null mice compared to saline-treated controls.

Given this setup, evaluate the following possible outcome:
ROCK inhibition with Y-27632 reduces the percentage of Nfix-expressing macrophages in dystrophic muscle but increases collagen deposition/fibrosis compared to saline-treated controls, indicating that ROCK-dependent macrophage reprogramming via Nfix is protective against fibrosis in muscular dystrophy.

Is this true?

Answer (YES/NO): NO